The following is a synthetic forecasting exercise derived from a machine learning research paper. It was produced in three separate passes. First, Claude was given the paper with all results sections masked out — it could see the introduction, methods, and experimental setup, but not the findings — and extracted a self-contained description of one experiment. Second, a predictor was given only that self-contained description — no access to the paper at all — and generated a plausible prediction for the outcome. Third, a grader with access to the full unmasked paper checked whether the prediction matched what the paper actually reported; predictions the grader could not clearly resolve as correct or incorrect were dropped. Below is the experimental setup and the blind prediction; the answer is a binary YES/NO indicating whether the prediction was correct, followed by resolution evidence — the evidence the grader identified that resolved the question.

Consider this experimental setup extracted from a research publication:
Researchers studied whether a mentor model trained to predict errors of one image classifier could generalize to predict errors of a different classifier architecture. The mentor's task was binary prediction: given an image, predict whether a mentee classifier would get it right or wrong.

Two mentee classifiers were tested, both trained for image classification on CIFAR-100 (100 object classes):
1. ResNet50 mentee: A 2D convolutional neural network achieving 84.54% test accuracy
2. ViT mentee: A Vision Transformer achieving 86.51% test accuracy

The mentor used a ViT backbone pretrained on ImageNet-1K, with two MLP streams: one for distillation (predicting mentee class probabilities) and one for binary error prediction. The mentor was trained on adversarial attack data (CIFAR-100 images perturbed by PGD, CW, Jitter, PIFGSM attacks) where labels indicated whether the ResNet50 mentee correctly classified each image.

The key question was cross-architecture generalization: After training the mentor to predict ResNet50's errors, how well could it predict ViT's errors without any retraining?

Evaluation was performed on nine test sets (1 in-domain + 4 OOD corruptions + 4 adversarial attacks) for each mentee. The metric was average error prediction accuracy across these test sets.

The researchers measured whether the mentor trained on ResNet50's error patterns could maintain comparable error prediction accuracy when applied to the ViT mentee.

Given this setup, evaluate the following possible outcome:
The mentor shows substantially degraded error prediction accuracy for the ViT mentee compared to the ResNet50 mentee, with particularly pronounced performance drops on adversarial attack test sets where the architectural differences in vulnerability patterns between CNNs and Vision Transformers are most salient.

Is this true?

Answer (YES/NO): NO